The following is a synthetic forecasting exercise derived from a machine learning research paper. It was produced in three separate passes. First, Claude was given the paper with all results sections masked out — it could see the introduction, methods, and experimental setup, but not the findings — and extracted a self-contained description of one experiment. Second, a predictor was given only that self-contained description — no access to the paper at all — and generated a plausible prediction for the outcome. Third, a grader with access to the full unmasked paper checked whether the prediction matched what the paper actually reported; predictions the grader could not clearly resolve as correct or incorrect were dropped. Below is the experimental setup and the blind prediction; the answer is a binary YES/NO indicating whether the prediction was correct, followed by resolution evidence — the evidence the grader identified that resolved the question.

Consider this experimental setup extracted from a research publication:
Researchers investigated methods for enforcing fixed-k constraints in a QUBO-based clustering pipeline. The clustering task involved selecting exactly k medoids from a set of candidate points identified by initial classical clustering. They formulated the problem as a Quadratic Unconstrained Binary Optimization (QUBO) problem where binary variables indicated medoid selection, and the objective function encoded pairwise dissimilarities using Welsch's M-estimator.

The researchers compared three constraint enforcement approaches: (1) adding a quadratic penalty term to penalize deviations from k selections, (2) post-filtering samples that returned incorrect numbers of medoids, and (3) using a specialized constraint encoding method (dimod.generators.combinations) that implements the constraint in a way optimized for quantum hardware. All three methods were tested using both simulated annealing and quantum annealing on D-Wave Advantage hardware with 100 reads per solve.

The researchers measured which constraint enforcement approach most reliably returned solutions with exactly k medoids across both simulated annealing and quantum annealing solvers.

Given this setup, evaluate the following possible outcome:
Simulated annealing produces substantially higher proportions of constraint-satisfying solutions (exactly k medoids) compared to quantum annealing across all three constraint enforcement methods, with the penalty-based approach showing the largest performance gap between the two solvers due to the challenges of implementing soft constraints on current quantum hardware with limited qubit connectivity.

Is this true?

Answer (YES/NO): NO